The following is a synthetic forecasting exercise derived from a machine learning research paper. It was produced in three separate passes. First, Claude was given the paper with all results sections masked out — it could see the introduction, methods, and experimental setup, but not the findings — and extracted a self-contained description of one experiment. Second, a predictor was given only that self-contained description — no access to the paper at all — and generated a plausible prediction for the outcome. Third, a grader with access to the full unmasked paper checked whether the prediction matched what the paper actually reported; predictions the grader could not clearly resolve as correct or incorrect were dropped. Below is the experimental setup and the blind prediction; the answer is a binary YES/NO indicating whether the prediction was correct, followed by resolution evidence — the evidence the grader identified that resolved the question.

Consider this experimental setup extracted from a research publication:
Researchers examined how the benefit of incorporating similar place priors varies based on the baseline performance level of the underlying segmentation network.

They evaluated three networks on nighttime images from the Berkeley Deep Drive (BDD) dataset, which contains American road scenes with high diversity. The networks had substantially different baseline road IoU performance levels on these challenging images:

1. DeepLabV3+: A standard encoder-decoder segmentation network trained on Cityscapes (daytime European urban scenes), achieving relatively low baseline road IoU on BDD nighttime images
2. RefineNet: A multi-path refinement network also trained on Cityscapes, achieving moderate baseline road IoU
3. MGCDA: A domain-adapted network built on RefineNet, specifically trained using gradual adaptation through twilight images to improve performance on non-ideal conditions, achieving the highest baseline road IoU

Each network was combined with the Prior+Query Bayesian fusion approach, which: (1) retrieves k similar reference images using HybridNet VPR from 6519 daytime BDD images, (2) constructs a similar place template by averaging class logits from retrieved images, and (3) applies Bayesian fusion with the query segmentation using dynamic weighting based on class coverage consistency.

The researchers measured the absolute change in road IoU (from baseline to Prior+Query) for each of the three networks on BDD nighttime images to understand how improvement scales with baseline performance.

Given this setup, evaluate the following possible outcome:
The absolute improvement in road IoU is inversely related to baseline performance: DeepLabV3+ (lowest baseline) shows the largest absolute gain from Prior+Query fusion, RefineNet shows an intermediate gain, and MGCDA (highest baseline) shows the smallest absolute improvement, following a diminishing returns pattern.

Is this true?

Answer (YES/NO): YES